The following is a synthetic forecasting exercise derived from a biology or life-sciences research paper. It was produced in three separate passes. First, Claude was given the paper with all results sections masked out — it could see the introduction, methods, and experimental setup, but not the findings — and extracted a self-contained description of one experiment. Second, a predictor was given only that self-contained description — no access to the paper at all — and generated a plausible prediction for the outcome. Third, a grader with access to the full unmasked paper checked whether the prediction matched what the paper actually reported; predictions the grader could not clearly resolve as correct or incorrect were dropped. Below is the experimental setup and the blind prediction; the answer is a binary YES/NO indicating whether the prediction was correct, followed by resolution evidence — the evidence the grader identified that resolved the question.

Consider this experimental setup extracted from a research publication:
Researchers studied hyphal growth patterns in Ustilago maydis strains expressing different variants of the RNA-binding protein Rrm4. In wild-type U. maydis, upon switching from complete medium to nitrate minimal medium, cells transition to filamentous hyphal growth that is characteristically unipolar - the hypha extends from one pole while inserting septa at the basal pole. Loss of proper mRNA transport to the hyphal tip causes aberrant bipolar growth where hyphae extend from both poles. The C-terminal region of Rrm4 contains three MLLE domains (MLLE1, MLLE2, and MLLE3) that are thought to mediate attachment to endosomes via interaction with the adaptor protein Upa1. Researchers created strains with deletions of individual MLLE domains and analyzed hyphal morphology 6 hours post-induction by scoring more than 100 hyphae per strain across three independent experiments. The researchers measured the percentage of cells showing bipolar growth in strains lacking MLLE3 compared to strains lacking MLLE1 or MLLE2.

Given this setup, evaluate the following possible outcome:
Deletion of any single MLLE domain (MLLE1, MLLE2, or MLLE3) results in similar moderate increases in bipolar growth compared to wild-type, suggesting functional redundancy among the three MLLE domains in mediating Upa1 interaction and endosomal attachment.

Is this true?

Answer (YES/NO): NO